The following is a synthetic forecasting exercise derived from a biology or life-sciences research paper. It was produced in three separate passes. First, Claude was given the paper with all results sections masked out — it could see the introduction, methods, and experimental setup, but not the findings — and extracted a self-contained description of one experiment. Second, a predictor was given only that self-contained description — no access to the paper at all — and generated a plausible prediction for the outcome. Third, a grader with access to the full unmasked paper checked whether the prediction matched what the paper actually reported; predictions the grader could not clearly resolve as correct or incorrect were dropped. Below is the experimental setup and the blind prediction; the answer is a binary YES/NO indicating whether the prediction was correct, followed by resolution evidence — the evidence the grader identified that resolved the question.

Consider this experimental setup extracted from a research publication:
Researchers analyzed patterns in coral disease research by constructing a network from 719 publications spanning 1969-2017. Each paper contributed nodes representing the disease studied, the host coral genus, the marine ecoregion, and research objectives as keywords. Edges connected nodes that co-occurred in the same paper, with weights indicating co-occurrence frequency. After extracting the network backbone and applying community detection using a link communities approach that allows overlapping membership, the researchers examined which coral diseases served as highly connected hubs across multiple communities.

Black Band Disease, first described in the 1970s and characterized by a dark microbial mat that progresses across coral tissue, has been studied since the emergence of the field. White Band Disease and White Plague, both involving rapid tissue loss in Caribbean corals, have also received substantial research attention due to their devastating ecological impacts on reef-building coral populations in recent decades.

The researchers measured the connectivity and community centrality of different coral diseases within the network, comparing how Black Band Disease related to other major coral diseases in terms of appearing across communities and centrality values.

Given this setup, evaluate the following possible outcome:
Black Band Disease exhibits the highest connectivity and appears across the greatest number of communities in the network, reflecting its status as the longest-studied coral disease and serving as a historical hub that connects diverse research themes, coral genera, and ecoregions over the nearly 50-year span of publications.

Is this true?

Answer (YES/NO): YES